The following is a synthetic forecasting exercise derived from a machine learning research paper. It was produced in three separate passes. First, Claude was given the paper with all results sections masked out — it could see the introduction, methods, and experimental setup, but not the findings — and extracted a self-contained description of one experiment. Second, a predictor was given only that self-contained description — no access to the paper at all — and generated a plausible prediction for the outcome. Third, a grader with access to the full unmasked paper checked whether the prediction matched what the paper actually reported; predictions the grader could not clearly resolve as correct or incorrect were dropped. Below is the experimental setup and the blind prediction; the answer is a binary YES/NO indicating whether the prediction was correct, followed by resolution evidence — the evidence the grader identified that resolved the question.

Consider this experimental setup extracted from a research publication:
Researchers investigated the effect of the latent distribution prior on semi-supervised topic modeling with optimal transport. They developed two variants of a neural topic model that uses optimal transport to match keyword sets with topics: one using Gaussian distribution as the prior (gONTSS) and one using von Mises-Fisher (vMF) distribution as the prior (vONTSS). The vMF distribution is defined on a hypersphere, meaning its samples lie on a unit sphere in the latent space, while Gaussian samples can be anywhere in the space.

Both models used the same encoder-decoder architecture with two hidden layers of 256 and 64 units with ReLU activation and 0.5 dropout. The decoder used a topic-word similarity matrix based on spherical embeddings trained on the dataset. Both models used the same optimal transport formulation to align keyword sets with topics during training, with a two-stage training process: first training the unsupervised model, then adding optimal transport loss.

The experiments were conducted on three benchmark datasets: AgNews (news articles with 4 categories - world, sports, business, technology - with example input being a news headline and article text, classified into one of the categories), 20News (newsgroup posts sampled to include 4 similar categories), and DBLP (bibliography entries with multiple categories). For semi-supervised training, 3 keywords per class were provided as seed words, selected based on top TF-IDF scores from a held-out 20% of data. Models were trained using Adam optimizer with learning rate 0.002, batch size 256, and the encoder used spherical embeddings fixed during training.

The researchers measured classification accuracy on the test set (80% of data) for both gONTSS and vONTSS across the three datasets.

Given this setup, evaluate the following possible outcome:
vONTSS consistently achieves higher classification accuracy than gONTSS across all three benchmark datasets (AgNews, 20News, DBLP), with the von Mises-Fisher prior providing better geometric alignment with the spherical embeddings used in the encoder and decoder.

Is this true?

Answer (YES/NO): YES